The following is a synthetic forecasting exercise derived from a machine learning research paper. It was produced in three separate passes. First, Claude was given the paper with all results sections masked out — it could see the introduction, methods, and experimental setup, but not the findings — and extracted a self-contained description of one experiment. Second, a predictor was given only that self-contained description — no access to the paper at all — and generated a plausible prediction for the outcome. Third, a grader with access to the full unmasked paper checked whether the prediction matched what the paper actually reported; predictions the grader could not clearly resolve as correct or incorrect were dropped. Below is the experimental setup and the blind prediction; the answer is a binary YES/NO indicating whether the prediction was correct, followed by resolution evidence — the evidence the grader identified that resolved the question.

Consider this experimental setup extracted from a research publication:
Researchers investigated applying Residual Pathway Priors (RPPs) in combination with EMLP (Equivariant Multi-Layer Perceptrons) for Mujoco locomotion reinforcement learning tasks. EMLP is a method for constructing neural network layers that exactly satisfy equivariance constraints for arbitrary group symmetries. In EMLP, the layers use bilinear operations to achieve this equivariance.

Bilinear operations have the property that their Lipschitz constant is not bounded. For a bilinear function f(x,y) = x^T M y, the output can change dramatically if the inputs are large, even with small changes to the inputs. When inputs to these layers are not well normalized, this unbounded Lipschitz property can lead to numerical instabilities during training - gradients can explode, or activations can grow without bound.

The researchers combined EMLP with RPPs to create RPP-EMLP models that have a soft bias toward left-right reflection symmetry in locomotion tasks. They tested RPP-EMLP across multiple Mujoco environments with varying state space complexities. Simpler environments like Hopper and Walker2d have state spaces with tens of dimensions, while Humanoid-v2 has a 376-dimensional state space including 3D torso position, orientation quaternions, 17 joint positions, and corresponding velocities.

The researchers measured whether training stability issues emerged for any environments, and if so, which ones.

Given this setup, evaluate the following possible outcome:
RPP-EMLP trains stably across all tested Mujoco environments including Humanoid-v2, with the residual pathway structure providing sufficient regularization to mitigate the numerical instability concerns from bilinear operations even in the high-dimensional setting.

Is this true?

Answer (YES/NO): NO